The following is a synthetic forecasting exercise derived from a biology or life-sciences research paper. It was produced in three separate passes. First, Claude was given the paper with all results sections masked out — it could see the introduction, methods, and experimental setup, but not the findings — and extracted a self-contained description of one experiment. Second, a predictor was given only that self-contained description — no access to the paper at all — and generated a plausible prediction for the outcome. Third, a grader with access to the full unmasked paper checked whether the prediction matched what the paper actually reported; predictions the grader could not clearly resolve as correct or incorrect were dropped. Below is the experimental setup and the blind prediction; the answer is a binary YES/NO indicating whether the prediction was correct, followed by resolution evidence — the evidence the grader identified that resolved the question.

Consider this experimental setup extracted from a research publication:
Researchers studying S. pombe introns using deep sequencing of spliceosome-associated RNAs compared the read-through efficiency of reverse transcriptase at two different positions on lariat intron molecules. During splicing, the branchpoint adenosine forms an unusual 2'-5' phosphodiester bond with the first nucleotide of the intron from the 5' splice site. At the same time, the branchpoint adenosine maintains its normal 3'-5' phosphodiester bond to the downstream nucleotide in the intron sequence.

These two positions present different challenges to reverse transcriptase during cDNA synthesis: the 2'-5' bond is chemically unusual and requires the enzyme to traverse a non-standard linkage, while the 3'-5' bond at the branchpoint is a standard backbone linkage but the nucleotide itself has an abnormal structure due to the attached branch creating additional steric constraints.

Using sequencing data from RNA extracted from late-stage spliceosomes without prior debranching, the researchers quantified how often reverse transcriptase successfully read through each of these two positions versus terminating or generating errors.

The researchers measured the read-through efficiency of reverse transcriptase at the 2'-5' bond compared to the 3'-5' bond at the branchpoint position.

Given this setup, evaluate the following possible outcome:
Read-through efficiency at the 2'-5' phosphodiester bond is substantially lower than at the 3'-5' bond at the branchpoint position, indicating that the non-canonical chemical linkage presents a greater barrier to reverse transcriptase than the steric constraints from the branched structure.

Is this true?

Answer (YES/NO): YES